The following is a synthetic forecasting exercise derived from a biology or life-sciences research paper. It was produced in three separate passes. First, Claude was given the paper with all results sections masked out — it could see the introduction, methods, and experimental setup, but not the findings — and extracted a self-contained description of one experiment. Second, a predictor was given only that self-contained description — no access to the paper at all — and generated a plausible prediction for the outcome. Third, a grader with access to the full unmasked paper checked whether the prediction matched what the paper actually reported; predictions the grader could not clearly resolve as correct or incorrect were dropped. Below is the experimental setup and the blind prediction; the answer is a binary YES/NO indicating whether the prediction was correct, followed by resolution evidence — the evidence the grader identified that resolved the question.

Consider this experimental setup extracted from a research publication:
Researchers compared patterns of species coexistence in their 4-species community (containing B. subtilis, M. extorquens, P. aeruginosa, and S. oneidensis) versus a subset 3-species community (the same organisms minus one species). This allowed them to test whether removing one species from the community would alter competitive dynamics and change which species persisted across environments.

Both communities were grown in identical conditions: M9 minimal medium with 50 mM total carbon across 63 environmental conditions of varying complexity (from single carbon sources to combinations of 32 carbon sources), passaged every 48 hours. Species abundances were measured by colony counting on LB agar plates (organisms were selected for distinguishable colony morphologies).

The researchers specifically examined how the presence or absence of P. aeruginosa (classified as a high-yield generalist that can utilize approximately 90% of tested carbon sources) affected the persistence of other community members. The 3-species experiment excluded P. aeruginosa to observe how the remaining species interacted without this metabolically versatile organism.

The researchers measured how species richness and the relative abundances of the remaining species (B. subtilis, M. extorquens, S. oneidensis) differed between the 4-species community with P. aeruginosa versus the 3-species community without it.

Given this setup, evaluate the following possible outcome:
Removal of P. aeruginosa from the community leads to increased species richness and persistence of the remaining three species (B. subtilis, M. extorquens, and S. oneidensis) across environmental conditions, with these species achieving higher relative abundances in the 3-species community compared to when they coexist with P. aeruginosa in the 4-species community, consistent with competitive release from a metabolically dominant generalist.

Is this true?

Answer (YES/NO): NO